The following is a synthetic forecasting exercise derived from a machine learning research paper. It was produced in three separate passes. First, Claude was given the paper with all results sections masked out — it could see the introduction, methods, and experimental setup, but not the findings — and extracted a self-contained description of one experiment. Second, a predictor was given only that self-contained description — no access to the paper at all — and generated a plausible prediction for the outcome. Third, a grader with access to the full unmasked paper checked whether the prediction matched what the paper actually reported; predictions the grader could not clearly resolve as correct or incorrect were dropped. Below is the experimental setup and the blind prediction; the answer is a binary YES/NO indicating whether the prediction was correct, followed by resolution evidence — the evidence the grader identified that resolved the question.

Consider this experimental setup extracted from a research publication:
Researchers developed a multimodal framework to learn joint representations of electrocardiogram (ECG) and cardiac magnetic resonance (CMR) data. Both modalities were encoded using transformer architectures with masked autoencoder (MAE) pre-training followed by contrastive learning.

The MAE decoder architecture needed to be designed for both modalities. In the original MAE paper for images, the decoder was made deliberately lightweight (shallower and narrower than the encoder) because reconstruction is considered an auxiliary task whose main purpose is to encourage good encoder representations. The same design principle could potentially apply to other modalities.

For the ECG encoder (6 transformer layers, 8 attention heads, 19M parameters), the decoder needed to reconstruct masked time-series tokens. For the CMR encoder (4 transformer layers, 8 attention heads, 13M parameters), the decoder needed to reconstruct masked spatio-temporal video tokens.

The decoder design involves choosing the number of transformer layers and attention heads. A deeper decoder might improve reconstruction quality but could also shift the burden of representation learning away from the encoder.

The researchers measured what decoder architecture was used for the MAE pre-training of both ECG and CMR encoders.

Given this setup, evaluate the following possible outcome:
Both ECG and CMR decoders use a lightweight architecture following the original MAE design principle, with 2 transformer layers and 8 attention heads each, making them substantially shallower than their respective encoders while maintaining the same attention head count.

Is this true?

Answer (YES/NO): NO